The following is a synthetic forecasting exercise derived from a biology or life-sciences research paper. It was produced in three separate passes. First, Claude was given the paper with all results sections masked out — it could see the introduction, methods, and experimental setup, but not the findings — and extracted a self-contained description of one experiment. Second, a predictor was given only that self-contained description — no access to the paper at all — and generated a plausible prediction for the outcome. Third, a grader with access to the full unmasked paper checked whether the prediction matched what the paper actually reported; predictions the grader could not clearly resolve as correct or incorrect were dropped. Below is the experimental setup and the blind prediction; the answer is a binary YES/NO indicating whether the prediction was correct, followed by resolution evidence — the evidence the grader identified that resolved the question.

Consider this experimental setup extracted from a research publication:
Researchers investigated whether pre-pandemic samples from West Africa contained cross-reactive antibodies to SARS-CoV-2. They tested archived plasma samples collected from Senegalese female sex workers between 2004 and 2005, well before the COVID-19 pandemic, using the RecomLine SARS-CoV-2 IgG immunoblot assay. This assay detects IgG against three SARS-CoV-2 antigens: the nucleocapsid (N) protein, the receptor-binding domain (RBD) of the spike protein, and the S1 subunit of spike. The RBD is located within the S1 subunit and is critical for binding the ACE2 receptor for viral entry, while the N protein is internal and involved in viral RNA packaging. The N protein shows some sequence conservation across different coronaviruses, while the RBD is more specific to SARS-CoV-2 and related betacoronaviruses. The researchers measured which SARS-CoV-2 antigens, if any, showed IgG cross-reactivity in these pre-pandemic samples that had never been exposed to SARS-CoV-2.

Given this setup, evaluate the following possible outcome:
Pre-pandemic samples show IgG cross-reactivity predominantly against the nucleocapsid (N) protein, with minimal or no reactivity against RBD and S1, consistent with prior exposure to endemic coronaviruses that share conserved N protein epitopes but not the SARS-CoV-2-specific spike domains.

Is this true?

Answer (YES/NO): YES